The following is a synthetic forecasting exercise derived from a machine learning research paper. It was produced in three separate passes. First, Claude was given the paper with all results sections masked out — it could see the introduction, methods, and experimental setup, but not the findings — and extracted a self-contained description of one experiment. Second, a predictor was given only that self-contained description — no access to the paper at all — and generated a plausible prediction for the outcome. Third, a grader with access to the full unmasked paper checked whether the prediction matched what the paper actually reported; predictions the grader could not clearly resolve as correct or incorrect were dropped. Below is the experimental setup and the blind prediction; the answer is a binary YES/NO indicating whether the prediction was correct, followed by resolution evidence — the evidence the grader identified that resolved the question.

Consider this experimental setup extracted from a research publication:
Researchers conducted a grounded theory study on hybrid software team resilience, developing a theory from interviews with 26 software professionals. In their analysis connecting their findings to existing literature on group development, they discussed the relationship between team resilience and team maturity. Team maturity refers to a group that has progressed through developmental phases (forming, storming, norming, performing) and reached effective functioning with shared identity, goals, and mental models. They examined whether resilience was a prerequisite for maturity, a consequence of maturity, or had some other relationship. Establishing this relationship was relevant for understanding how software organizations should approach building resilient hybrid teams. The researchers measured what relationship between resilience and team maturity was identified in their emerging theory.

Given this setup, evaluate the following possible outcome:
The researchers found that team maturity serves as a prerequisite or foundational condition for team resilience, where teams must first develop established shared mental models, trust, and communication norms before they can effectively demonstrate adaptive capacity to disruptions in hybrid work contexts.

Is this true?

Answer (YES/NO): YES